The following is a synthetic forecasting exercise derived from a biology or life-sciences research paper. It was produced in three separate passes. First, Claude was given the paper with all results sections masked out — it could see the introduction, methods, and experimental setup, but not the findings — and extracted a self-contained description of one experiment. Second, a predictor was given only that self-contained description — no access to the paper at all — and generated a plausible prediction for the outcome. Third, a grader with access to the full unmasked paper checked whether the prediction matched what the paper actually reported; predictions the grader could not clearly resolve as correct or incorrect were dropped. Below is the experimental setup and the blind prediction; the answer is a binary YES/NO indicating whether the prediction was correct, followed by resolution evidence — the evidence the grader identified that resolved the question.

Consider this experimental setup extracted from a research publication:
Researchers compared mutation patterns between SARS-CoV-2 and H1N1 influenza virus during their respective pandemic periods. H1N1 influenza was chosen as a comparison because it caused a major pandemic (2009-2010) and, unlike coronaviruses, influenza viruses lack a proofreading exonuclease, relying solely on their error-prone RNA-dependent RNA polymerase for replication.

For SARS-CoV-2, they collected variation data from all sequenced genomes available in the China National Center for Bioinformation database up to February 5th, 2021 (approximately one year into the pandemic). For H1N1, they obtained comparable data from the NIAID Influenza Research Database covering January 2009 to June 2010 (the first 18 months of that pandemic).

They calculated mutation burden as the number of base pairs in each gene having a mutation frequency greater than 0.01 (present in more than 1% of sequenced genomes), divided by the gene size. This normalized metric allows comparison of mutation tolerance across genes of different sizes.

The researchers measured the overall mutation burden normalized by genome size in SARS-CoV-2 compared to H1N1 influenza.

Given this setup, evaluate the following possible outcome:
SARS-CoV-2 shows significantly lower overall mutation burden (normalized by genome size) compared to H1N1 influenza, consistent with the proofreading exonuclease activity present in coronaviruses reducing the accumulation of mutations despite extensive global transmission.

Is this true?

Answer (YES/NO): YES